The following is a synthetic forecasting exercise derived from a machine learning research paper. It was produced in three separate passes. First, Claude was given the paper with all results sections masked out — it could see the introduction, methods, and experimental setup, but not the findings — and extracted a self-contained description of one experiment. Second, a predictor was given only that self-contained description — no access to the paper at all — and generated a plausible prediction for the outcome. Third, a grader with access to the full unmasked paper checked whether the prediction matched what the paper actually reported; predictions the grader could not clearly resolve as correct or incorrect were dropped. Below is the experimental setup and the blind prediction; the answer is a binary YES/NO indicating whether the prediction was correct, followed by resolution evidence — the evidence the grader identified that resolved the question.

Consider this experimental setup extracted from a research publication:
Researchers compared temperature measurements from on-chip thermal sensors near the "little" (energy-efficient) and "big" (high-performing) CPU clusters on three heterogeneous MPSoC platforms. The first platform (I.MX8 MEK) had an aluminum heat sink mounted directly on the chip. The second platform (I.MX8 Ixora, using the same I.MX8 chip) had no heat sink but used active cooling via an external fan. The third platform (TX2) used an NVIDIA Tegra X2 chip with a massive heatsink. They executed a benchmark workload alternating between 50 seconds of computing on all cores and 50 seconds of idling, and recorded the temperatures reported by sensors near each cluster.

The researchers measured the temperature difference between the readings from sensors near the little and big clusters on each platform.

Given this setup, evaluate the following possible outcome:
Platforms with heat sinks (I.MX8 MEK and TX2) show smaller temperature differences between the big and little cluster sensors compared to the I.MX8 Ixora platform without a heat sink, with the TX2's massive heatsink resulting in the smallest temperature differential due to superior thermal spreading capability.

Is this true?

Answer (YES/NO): NO